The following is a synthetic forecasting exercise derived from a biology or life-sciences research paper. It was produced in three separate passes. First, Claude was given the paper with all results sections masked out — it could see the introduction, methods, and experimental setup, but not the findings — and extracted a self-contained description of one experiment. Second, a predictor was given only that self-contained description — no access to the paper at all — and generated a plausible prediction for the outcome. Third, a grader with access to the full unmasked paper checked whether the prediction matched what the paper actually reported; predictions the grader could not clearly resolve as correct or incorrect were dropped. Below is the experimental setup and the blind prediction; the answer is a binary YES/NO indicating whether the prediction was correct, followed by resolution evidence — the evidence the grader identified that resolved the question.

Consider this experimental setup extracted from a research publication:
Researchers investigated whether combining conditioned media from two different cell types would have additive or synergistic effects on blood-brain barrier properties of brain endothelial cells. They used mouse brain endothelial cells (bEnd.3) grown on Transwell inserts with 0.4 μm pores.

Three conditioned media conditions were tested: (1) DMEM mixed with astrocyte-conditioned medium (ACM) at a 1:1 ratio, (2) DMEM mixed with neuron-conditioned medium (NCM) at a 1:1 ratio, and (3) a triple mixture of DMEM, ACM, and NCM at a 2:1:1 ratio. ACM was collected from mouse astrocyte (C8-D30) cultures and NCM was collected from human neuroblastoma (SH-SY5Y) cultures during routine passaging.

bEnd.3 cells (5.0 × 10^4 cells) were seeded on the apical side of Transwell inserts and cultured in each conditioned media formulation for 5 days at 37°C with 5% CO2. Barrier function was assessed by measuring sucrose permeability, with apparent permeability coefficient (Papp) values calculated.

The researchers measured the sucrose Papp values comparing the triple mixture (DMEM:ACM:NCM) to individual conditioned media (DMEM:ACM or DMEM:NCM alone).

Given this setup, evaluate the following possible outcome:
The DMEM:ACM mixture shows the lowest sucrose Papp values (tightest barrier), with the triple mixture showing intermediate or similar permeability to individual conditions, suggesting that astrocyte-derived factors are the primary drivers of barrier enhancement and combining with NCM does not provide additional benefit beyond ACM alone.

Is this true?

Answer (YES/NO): NO